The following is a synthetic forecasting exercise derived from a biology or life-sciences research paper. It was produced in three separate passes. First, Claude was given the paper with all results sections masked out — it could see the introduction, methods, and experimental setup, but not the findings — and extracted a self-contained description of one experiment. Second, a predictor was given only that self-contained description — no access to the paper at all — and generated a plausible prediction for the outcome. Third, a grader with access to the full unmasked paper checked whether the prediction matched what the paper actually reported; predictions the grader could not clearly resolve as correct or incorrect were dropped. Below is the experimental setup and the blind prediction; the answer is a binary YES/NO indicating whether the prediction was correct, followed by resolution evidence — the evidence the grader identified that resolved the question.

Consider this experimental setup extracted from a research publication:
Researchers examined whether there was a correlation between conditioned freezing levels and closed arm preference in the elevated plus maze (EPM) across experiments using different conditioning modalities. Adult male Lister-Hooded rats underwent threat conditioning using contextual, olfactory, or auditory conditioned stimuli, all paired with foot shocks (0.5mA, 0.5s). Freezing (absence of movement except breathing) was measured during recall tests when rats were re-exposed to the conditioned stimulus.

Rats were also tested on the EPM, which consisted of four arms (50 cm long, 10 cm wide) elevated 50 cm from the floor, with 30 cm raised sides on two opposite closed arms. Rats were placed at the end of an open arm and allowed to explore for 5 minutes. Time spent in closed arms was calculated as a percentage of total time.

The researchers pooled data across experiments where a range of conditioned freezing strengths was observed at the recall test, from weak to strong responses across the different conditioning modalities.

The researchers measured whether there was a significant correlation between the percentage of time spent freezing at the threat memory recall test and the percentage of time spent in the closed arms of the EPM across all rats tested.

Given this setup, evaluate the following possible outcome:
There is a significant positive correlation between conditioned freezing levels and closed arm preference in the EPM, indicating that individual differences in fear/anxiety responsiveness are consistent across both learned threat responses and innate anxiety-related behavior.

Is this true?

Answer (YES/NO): NO